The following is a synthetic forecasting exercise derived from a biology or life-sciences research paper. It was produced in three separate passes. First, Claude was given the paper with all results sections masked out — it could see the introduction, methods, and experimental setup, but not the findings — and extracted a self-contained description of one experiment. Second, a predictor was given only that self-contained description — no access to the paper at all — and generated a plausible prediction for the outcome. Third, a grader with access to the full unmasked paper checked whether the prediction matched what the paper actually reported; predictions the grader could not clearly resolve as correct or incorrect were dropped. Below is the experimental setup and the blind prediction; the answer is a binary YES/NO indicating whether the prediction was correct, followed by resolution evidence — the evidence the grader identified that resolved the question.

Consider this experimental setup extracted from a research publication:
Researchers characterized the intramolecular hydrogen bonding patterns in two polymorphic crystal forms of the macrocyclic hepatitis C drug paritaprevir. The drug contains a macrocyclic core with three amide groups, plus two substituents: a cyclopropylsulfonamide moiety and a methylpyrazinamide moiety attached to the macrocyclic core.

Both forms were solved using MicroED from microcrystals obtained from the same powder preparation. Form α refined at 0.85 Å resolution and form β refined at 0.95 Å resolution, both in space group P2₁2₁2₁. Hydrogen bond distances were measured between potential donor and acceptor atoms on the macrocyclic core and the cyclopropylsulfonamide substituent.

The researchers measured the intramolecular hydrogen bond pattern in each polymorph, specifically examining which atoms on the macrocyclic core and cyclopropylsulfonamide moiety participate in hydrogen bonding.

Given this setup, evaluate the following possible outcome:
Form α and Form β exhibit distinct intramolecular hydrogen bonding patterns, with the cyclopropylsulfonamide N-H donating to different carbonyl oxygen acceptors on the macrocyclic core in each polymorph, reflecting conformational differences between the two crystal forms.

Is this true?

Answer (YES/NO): NO